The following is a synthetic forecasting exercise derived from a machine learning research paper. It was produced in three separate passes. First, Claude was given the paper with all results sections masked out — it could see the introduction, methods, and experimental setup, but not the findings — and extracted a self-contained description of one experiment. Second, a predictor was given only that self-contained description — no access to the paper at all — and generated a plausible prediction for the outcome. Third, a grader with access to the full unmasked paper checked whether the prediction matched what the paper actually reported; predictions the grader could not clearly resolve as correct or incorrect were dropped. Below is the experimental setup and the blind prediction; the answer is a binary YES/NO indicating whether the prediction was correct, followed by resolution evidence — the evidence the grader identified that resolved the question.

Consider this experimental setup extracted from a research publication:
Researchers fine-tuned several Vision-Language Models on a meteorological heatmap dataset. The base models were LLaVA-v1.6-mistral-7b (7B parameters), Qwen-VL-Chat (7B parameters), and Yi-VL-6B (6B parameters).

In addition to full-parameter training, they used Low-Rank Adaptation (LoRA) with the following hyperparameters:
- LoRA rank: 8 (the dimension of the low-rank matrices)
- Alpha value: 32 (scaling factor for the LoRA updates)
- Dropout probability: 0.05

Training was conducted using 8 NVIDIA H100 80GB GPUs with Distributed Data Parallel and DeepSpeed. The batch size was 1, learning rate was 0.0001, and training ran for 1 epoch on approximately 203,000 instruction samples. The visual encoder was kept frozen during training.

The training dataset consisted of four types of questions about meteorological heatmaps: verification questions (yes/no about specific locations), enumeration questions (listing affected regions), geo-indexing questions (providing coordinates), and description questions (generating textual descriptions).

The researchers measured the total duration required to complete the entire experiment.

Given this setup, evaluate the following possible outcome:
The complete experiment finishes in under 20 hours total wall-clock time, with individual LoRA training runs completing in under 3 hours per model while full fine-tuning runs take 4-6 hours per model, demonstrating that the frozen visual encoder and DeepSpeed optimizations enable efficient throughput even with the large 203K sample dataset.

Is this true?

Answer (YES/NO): NO